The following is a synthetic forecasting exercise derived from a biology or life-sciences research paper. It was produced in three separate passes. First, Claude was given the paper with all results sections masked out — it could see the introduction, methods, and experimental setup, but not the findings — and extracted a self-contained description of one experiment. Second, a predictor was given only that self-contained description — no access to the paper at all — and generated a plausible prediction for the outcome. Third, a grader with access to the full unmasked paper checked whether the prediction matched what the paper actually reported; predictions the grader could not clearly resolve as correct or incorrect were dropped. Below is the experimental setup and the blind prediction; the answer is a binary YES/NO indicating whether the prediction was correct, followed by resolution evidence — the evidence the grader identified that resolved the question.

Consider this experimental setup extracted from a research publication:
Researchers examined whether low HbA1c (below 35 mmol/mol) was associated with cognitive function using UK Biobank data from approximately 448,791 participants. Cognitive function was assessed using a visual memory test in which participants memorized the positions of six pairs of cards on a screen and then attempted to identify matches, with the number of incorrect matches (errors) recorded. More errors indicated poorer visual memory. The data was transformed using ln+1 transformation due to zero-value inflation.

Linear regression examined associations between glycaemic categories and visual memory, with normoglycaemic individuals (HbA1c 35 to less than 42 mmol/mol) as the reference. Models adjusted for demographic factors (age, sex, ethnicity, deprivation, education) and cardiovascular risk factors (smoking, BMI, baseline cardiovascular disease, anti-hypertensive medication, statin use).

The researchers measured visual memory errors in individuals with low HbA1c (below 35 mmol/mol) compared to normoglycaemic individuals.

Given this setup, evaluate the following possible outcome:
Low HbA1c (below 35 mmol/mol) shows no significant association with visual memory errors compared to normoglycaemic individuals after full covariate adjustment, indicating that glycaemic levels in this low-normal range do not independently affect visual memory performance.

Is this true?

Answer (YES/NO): YES